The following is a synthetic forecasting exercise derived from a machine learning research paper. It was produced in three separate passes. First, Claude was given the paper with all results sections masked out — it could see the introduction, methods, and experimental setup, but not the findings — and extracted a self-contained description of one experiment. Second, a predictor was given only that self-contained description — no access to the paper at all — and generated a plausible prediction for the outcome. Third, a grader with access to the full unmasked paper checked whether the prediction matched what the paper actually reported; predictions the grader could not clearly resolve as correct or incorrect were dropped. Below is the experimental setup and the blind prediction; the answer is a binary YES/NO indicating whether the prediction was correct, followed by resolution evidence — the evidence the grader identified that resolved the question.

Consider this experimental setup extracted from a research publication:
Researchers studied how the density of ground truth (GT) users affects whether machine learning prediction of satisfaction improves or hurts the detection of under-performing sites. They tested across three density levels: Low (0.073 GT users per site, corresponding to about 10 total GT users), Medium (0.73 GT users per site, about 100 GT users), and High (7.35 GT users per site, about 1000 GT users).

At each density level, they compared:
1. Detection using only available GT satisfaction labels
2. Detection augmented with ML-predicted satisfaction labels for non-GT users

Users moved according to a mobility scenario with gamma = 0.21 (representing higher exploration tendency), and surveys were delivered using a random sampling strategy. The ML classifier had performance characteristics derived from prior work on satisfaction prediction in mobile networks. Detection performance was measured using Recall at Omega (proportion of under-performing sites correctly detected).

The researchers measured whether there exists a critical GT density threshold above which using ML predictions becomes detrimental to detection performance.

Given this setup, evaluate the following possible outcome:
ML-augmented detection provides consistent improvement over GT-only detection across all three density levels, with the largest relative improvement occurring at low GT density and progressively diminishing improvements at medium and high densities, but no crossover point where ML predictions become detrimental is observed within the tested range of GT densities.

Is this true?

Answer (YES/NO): NO